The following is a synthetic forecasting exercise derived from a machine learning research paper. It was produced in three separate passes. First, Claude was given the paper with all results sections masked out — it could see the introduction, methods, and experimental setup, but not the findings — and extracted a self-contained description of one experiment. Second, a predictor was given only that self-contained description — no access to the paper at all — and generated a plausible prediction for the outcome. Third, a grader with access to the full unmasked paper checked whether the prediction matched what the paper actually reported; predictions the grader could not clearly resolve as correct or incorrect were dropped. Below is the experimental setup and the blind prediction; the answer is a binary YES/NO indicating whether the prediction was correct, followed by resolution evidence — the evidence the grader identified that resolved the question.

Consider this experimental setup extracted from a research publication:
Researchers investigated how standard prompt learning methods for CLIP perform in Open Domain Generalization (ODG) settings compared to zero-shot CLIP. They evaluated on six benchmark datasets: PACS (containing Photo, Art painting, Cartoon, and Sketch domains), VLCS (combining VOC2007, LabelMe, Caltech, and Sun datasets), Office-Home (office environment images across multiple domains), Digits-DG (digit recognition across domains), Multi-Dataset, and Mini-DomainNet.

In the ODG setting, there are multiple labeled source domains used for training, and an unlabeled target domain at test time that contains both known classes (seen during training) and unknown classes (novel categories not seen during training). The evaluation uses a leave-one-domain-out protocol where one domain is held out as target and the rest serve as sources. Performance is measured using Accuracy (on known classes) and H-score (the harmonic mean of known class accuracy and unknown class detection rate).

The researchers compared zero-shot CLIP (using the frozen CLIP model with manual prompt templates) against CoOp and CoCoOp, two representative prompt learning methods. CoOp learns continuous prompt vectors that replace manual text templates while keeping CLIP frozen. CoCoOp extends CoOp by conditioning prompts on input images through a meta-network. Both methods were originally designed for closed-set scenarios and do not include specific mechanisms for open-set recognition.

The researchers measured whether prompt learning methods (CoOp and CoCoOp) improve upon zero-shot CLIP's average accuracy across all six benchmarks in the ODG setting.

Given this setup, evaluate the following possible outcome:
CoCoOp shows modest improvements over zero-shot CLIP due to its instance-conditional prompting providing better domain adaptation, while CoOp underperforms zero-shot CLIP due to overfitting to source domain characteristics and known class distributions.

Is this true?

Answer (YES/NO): NO